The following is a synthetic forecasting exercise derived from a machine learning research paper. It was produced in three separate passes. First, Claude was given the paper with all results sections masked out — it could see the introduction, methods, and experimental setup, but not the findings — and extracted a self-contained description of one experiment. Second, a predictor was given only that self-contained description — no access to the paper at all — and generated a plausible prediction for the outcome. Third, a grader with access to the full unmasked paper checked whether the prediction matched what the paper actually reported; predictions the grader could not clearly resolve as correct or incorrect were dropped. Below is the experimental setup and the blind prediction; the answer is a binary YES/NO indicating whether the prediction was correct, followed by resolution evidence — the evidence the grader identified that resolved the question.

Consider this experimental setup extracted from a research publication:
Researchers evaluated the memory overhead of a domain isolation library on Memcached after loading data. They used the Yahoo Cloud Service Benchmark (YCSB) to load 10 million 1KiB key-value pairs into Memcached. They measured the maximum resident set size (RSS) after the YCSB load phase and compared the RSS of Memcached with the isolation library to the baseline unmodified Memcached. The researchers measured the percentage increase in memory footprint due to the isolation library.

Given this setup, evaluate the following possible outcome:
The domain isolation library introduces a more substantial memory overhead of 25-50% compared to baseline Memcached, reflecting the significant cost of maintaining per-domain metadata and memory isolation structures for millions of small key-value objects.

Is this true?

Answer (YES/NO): NO